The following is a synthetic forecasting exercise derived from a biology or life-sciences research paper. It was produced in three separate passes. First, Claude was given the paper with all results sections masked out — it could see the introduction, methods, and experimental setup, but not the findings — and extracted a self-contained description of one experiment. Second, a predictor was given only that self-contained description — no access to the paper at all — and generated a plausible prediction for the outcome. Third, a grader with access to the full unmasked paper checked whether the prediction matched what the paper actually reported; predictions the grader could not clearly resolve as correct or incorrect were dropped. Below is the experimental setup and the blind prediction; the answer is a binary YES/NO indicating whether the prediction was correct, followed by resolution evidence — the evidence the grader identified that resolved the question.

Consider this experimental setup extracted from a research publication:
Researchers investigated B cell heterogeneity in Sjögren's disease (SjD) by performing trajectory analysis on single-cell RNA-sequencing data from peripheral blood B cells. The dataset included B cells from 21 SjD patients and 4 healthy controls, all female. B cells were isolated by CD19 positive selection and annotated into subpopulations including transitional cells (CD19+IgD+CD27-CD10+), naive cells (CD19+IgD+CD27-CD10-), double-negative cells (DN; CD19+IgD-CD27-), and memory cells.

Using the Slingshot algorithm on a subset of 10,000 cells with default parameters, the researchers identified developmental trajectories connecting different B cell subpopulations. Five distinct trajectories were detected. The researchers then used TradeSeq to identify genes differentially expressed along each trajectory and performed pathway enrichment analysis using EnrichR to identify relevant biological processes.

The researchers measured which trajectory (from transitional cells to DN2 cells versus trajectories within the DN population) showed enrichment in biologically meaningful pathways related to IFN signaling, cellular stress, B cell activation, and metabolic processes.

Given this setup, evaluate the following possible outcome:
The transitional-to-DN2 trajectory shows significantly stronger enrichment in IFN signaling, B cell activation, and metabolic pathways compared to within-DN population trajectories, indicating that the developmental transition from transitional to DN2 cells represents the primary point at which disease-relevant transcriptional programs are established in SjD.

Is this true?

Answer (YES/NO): YES